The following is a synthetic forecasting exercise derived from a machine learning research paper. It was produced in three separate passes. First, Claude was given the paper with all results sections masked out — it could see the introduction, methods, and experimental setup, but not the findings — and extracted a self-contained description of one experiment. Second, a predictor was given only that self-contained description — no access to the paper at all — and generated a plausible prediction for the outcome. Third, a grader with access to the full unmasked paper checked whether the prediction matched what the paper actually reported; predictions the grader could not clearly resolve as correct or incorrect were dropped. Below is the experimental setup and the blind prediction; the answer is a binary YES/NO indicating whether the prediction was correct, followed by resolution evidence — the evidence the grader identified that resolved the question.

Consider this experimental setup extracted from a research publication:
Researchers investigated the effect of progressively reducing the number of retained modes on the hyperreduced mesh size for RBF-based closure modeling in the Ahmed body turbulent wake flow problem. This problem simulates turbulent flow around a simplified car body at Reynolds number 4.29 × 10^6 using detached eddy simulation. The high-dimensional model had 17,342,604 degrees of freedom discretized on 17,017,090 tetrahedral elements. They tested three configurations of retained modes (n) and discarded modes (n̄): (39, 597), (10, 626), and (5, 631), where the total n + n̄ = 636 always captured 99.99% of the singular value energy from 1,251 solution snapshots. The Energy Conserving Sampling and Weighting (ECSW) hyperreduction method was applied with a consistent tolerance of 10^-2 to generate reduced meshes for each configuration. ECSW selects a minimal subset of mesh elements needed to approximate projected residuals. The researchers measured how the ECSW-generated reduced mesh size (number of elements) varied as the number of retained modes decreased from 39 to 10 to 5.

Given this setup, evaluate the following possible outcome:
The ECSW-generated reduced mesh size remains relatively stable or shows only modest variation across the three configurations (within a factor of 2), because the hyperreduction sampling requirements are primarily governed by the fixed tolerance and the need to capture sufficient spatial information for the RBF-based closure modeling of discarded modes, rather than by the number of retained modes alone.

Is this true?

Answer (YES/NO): NO